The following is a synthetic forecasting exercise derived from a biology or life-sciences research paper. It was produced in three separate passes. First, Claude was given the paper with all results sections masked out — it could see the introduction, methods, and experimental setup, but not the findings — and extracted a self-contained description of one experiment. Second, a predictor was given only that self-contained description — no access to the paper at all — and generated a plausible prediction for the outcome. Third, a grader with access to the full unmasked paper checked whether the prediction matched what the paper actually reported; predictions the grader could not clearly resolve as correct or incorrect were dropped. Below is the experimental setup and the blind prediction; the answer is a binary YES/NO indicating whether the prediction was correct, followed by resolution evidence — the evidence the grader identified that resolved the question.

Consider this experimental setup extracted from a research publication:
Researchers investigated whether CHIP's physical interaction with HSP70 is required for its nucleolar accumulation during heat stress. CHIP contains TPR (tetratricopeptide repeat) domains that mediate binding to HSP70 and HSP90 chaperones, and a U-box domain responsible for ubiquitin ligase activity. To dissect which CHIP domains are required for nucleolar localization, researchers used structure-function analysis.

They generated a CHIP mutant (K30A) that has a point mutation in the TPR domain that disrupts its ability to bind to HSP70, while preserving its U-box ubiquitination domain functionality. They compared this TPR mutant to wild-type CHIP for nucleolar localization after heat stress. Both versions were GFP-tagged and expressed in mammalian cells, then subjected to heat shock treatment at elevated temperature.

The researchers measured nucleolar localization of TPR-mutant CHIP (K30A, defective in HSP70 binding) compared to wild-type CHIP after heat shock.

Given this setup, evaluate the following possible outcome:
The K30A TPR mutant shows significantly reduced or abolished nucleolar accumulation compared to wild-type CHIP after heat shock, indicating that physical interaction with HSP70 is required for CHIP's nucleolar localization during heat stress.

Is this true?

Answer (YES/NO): YES